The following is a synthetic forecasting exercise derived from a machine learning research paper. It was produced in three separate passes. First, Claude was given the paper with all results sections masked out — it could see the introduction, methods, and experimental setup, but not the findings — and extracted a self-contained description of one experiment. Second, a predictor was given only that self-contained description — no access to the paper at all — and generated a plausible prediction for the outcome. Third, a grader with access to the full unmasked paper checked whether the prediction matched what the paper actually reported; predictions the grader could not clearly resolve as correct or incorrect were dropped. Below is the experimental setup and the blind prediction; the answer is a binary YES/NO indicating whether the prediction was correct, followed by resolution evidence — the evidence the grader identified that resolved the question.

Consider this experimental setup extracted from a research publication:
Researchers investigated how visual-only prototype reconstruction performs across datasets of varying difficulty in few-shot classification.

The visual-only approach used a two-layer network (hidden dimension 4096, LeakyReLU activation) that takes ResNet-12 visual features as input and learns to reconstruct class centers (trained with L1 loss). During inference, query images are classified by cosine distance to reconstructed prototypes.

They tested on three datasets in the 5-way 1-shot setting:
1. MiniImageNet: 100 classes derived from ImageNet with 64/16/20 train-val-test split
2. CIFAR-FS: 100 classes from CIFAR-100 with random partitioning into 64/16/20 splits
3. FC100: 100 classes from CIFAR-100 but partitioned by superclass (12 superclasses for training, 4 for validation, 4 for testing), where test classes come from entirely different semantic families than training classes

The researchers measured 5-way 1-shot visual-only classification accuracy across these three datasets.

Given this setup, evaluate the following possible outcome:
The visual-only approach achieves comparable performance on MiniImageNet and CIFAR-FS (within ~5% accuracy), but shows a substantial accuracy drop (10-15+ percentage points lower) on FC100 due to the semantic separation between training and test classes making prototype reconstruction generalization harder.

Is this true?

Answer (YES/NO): NO